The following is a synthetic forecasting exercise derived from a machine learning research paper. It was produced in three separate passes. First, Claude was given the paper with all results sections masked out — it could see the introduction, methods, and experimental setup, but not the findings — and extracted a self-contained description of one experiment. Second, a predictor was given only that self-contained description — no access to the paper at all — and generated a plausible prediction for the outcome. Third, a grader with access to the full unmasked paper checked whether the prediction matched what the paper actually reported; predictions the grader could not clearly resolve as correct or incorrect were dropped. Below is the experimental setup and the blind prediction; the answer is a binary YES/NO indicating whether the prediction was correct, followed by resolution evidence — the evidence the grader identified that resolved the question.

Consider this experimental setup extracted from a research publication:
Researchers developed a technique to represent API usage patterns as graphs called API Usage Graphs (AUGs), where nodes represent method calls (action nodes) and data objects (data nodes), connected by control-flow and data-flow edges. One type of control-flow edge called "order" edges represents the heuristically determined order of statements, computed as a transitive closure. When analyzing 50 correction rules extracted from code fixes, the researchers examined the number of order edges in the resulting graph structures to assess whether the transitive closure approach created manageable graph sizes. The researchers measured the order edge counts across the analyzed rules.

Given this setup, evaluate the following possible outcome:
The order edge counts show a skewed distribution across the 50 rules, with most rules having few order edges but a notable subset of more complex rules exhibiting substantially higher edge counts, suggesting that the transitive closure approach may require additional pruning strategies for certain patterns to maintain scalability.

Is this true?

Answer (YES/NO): NO